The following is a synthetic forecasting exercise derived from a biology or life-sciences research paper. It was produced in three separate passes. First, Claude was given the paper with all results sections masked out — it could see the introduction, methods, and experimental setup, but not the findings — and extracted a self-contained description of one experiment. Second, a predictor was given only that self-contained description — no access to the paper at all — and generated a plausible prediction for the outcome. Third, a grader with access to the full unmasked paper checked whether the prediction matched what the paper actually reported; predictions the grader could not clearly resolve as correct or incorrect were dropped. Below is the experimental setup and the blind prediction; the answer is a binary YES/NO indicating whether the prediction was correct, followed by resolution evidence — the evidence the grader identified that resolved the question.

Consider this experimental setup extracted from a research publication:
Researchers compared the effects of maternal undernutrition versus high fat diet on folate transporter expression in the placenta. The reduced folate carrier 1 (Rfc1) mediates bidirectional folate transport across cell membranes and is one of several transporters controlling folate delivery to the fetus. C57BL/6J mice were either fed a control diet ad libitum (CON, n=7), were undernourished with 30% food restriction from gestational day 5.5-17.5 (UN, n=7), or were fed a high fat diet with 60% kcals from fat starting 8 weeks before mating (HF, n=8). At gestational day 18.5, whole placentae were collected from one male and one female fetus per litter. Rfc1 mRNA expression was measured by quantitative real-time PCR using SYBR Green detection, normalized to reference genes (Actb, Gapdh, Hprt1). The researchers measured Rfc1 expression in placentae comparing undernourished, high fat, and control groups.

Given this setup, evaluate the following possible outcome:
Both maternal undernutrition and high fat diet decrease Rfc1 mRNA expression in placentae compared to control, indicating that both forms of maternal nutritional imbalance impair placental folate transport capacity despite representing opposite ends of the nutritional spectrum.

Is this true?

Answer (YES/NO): NO